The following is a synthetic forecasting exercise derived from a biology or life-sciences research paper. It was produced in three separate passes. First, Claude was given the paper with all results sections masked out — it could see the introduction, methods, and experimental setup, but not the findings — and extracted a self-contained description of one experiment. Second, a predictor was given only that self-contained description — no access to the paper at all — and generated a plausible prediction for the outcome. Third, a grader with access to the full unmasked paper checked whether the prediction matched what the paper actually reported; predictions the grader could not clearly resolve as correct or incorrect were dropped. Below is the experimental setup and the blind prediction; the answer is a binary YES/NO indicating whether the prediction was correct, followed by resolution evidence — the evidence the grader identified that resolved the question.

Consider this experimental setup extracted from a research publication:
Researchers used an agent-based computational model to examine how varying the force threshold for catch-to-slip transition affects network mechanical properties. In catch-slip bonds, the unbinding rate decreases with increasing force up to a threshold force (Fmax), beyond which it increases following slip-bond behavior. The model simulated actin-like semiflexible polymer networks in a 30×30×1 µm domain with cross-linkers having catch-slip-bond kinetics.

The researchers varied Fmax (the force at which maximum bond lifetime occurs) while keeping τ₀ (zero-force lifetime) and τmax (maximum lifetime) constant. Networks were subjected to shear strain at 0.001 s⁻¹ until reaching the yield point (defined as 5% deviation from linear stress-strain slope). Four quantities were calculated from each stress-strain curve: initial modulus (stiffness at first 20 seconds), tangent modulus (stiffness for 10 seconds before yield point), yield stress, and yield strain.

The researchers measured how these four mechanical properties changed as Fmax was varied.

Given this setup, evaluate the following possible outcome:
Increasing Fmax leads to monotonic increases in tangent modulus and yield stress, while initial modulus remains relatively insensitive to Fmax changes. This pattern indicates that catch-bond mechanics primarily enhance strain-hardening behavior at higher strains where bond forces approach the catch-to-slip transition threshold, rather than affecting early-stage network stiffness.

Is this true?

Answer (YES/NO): NO